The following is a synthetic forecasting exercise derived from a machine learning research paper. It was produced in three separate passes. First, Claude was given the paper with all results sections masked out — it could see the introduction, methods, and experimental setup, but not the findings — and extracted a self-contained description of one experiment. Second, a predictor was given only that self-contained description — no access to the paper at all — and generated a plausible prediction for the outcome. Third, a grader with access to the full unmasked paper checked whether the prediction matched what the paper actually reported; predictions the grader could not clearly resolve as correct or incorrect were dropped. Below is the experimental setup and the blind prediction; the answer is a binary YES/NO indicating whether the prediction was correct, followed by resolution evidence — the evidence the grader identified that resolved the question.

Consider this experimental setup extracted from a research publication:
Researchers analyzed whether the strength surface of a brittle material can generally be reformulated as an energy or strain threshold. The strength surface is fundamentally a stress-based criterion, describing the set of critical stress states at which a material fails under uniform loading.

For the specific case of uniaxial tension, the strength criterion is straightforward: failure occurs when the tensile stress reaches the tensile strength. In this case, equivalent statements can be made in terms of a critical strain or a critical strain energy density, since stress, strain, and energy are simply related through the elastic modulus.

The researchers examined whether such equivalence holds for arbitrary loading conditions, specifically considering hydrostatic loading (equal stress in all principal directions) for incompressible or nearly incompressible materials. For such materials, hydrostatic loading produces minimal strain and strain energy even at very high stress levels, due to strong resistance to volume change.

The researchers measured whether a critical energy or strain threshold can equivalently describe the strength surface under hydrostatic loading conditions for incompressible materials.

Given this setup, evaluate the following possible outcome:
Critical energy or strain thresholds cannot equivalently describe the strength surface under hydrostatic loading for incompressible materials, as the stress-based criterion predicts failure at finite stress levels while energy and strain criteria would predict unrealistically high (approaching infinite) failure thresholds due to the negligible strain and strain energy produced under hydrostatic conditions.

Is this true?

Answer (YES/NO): YES